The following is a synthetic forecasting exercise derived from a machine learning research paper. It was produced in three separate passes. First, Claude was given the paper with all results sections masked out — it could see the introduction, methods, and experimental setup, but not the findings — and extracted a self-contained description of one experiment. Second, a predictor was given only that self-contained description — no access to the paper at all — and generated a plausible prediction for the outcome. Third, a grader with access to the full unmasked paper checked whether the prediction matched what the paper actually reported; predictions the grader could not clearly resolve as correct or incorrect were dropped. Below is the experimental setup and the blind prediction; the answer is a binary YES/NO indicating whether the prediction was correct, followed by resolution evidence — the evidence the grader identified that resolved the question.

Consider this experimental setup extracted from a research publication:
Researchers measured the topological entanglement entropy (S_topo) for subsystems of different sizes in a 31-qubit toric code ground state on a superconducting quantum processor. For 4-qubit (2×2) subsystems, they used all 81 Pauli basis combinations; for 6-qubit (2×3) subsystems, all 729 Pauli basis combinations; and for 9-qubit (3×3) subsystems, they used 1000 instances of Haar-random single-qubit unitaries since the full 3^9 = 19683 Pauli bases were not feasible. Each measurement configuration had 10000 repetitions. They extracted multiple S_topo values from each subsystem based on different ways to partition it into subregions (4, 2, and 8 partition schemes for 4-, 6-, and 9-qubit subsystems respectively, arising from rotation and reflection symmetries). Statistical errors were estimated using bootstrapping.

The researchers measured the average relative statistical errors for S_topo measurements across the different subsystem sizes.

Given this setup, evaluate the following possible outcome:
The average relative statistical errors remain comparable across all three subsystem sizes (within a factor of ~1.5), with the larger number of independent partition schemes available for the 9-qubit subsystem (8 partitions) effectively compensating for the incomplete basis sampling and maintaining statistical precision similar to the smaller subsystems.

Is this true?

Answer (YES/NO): NO